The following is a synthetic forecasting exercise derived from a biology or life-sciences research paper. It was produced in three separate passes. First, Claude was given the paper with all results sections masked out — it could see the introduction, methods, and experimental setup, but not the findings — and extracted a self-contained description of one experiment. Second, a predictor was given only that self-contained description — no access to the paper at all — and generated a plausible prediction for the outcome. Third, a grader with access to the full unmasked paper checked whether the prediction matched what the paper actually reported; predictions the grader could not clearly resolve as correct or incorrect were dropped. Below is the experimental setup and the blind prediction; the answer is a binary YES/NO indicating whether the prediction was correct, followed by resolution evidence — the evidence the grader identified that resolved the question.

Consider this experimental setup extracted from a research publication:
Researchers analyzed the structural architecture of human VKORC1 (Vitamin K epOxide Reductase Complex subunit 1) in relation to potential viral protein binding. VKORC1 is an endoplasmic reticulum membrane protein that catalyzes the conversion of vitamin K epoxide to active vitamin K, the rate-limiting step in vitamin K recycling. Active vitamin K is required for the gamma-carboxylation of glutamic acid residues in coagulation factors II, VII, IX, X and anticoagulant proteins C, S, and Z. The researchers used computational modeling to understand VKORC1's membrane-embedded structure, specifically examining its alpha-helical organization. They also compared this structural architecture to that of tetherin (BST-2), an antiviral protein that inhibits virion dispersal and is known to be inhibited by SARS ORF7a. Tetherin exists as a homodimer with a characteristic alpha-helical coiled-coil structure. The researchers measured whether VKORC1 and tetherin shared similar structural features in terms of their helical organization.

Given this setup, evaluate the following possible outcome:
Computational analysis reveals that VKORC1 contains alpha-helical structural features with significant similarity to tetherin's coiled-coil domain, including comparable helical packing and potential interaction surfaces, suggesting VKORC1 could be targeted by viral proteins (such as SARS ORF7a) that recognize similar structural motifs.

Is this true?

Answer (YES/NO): YES